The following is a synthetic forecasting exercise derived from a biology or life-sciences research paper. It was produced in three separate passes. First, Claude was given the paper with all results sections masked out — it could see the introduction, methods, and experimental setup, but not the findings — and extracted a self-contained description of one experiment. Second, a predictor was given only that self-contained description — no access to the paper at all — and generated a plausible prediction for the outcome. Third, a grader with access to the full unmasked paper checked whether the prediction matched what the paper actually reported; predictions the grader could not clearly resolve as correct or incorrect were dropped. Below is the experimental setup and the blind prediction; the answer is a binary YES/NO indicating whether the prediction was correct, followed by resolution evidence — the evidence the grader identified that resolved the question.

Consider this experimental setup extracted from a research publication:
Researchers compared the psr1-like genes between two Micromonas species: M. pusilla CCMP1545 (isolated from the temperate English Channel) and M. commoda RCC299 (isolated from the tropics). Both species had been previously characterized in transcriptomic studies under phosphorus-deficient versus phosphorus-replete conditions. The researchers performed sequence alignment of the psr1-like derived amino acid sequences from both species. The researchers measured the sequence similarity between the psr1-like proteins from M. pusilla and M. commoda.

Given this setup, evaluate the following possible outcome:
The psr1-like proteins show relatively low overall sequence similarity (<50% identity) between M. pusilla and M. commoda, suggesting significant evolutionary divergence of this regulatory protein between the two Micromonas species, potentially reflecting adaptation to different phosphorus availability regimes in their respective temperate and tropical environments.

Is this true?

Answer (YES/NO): YES